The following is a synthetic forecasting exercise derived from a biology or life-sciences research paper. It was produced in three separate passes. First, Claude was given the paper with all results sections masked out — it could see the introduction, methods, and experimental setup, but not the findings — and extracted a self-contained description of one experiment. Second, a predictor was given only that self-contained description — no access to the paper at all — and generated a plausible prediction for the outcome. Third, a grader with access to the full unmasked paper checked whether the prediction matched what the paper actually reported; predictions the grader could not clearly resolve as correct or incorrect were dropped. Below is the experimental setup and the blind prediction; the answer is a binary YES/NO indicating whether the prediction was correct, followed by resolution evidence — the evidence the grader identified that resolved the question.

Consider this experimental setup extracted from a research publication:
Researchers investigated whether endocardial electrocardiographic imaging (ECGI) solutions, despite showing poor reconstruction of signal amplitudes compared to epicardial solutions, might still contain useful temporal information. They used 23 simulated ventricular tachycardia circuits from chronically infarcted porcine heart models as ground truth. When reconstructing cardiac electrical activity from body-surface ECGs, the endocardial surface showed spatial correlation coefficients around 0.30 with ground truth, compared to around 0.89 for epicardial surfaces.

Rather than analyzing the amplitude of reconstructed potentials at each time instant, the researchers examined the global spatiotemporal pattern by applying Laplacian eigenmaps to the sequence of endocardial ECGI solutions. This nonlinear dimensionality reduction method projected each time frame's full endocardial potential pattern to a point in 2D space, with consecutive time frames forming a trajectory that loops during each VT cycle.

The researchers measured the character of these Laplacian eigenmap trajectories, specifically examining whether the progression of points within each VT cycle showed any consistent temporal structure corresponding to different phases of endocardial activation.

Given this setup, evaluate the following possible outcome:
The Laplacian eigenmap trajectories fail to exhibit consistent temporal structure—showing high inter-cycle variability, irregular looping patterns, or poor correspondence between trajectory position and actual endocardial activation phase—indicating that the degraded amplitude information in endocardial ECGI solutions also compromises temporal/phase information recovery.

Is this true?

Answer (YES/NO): NO